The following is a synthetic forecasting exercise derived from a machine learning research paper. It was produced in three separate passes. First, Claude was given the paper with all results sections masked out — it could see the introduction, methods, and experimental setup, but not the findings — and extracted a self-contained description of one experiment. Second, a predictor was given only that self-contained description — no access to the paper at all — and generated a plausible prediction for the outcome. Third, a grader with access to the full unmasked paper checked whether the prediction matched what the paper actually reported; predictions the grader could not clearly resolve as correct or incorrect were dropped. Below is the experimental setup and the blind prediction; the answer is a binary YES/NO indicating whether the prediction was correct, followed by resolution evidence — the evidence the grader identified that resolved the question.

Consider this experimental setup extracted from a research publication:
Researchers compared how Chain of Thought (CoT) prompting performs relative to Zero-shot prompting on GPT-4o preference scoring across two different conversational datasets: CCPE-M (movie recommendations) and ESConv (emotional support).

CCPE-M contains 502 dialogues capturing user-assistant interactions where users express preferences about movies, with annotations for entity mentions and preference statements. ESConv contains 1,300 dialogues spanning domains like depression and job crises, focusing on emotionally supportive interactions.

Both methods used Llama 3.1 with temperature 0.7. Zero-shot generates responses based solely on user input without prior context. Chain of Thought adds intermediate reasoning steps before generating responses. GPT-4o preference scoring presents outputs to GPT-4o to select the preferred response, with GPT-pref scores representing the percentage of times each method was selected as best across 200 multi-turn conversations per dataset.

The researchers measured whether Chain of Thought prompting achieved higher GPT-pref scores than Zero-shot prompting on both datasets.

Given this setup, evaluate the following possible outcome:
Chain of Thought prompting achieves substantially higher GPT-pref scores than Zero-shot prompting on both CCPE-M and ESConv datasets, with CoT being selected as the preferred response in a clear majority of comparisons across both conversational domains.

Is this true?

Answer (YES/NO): NO